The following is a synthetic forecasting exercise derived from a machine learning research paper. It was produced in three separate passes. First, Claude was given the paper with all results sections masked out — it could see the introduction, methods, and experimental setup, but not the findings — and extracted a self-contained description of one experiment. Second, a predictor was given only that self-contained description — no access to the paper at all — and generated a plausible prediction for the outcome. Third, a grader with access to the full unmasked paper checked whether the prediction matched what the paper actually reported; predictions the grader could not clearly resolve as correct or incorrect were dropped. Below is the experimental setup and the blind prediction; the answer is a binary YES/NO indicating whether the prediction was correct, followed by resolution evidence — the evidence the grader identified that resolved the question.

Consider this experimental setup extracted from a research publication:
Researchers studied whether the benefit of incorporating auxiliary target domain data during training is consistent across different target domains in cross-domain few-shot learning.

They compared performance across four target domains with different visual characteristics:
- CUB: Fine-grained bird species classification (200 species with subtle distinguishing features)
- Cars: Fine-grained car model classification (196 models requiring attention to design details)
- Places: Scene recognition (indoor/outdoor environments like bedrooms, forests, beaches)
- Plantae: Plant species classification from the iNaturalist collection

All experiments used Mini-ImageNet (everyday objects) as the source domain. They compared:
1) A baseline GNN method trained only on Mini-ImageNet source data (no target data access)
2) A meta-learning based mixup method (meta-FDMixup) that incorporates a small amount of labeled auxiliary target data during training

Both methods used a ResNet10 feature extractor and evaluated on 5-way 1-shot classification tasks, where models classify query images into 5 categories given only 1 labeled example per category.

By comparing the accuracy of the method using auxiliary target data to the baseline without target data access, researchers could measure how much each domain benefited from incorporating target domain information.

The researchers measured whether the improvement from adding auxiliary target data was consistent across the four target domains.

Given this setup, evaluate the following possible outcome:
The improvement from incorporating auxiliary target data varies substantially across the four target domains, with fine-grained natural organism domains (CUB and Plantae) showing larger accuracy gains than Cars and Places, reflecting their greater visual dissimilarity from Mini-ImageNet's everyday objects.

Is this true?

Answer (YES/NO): NO